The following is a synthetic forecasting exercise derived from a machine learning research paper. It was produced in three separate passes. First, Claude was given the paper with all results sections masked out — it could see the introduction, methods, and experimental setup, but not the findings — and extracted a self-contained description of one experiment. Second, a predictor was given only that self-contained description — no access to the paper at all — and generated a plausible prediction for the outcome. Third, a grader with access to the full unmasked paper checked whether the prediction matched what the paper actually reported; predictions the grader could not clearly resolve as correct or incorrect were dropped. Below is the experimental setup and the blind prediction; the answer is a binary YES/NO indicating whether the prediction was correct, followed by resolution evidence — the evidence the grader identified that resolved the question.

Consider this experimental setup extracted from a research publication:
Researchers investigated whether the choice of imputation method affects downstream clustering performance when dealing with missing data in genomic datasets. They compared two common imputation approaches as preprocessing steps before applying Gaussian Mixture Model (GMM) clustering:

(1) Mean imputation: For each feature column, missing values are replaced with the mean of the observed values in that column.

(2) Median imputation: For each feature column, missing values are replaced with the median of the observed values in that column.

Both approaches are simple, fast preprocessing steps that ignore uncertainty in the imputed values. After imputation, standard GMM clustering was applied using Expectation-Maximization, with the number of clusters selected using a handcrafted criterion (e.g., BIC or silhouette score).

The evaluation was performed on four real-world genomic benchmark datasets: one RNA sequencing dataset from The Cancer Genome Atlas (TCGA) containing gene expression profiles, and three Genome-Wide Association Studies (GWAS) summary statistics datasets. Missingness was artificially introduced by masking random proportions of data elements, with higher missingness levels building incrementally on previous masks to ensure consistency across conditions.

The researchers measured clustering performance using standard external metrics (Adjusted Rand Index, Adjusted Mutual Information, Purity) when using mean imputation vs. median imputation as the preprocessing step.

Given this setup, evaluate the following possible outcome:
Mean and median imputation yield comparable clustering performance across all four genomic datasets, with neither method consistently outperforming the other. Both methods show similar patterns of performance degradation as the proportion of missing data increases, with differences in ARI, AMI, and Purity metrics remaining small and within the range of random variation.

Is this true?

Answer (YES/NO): YES